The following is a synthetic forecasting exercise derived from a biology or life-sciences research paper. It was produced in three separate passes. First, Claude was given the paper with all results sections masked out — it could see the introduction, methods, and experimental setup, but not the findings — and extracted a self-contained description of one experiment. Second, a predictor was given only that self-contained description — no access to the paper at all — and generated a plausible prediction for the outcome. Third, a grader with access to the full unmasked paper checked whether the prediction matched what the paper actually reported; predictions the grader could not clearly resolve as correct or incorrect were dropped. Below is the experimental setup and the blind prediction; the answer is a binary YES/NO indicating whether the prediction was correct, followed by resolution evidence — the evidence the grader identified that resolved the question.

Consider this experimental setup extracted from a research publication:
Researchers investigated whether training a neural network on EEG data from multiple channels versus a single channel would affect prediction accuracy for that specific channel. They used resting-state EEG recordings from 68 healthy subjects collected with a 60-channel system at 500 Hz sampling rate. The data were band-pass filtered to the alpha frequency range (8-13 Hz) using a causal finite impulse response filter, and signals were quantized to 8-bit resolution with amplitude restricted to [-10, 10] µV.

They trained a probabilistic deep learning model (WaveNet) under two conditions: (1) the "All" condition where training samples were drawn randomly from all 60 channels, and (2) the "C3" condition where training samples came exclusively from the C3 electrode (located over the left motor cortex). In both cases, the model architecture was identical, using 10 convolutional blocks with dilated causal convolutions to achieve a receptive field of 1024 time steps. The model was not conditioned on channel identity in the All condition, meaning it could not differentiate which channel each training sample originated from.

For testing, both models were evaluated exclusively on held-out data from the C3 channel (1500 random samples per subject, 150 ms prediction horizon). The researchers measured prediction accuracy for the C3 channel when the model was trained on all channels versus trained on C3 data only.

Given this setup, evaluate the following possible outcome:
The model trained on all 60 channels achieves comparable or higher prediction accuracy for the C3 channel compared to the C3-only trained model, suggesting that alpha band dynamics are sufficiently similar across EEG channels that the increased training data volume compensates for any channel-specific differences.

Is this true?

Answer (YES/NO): YES